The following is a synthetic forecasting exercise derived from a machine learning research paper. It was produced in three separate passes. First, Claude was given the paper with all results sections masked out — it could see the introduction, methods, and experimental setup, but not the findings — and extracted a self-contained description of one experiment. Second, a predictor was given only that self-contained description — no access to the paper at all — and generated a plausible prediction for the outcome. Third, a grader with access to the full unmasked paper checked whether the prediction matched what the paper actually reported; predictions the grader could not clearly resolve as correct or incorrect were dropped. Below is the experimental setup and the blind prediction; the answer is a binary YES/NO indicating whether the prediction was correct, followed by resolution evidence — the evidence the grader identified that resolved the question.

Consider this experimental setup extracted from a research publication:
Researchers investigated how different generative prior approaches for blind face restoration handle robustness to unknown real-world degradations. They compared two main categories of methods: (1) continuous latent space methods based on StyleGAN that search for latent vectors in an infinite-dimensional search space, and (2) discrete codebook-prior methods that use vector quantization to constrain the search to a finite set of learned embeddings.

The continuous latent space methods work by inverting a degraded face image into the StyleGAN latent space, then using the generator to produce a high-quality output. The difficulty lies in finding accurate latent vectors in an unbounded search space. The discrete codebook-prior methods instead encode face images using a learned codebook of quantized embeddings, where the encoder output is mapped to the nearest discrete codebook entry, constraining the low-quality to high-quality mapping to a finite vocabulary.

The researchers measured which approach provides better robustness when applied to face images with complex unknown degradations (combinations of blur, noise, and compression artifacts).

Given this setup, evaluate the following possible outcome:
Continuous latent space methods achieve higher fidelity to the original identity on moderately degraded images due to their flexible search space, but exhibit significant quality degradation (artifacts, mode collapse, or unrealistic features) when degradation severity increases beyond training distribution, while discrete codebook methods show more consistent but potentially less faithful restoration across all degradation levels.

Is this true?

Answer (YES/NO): NO